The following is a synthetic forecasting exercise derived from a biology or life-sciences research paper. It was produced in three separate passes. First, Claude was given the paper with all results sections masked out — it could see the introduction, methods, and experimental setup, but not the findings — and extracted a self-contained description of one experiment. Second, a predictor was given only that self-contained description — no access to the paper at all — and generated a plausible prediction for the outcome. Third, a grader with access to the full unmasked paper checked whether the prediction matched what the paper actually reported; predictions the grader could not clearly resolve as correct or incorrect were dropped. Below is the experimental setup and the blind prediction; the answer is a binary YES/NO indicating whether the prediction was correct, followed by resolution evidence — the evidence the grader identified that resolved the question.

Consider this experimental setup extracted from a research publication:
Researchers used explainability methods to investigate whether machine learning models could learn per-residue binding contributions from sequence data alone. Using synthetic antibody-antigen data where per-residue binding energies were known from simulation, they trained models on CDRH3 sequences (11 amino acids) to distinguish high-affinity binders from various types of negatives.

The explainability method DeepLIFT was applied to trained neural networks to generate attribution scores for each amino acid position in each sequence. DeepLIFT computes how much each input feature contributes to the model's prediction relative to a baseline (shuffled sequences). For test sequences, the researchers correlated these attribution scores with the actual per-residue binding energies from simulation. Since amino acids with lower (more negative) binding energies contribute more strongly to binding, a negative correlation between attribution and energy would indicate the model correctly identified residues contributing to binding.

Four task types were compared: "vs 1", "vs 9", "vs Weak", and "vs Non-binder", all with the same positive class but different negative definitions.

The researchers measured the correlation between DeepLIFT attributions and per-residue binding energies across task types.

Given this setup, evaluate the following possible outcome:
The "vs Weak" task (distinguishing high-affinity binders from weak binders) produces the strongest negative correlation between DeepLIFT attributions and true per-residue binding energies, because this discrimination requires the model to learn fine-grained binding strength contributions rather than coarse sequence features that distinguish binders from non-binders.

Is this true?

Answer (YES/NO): NO